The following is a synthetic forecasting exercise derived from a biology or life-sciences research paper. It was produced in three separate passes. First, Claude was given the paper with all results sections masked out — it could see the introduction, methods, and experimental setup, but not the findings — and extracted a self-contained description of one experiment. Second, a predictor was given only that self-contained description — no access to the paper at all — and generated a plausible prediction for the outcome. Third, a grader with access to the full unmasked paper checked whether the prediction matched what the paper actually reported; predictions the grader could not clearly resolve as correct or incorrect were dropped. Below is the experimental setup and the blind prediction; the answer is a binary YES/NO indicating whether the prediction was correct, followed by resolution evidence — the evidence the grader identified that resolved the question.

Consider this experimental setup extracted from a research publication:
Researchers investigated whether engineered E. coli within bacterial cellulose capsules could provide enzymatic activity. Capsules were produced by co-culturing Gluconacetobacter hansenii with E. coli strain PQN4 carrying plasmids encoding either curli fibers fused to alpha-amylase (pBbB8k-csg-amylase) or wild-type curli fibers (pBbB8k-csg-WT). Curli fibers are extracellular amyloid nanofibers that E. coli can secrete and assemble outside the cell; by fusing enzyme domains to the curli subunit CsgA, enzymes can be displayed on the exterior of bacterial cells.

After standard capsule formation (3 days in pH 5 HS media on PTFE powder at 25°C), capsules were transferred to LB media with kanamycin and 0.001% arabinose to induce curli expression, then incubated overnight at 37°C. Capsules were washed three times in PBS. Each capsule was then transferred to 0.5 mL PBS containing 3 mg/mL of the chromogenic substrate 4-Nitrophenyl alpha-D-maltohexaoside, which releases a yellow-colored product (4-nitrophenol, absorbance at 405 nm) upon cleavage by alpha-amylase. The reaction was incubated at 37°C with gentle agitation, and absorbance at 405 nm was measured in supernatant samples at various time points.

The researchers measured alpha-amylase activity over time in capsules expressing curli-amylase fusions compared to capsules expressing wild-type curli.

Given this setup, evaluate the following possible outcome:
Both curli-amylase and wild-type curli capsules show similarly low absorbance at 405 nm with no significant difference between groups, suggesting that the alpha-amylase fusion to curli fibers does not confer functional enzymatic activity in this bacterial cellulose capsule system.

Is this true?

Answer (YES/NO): NO